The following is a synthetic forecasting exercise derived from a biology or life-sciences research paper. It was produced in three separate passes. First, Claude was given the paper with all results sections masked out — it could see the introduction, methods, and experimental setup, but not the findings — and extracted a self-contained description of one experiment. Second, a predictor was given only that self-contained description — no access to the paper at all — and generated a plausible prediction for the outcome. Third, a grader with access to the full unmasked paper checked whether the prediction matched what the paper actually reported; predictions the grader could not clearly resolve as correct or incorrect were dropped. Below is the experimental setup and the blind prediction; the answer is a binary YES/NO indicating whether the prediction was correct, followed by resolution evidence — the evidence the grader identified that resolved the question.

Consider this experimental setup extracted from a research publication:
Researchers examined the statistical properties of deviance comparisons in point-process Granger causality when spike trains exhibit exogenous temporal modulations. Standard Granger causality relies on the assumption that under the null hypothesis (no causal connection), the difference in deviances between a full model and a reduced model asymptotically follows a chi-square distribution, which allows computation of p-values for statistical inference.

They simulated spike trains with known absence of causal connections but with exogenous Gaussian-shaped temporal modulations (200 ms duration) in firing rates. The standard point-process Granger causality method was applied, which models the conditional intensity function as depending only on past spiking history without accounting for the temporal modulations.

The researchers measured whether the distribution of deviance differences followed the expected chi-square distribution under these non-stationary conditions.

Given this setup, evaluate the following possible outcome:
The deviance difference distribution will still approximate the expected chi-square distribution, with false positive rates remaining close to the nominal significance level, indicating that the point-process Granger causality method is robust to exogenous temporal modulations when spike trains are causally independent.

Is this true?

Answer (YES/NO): NO